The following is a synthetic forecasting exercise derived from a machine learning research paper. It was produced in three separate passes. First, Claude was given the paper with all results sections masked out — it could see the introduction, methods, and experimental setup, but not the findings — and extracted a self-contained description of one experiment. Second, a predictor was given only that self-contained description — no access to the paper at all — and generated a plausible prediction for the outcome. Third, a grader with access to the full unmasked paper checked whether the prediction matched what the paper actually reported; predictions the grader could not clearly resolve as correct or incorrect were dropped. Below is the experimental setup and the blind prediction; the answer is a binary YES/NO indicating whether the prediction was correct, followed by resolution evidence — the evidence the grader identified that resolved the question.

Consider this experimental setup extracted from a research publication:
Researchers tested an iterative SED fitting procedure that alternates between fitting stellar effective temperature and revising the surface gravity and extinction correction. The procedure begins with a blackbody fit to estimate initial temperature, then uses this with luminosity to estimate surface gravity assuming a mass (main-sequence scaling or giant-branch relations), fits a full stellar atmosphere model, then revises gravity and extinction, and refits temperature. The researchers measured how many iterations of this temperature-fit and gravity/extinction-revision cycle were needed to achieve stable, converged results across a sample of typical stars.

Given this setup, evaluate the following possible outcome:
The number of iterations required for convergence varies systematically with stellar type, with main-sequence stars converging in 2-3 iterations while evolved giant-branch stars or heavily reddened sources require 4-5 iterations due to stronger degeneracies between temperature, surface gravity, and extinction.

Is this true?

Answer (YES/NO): NO